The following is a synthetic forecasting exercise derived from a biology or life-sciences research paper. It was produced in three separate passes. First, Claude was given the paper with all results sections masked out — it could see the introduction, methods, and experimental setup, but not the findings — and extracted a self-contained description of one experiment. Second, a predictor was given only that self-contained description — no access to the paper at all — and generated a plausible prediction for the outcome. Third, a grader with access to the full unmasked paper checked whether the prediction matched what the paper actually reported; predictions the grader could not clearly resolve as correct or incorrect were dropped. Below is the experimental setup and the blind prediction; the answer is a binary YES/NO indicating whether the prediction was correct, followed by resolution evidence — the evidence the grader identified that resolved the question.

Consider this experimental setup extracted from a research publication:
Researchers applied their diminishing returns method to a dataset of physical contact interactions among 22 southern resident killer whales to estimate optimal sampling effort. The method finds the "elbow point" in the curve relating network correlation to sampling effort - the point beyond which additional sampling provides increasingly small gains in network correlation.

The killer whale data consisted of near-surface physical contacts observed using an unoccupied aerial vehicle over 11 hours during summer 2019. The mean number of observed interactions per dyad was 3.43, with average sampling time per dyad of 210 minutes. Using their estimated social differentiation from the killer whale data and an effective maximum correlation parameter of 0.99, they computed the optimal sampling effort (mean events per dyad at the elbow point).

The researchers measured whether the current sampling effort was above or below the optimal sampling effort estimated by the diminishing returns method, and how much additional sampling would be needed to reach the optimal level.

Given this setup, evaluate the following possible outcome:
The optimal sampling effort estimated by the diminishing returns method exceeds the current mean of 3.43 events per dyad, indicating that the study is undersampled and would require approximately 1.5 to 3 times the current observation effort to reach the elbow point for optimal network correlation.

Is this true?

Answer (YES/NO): NO